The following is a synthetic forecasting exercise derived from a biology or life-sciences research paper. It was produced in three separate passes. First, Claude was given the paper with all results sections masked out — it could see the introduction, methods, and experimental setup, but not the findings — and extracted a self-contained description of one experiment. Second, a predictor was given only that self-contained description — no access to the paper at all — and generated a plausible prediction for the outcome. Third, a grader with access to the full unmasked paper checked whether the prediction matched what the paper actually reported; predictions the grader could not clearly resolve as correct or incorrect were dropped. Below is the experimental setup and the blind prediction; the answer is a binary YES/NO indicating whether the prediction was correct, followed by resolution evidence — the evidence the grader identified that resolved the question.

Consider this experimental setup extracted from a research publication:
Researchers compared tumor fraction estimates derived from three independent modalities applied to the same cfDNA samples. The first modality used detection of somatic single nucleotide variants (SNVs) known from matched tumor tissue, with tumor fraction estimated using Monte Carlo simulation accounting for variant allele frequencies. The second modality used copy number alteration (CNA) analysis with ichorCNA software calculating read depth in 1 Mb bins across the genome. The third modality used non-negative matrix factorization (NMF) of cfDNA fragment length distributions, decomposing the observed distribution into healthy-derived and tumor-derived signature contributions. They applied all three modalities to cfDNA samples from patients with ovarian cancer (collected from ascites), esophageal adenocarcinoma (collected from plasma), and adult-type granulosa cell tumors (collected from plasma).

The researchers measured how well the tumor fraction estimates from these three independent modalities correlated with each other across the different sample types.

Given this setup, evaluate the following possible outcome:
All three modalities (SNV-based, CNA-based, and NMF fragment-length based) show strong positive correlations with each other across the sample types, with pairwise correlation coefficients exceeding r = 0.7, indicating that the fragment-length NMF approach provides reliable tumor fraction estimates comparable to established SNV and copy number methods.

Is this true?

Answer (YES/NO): NO